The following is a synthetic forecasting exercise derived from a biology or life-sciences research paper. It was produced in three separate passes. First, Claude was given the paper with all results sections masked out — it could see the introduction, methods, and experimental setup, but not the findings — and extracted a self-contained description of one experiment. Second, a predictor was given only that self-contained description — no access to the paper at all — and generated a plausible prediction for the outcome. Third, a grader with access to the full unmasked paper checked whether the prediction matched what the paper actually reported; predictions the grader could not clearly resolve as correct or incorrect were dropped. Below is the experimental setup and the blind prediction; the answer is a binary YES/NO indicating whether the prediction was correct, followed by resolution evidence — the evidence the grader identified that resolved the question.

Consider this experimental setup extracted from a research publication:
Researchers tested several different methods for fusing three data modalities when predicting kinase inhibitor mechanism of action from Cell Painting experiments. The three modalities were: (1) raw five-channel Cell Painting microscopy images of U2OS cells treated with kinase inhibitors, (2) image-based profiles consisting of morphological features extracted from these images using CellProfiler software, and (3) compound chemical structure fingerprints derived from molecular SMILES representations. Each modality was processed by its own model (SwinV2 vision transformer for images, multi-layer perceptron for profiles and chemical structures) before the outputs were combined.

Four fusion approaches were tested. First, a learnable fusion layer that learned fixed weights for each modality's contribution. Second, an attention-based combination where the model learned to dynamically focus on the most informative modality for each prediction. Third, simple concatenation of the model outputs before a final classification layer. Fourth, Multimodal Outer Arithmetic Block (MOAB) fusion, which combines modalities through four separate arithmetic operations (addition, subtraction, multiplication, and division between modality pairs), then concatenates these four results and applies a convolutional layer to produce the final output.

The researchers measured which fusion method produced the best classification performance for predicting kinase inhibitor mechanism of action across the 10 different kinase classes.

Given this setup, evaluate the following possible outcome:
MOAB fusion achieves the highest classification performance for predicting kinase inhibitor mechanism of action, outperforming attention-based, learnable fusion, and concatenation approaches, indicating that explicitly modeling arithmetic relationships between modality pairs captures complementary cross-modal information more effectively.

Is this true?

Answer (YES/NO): YES